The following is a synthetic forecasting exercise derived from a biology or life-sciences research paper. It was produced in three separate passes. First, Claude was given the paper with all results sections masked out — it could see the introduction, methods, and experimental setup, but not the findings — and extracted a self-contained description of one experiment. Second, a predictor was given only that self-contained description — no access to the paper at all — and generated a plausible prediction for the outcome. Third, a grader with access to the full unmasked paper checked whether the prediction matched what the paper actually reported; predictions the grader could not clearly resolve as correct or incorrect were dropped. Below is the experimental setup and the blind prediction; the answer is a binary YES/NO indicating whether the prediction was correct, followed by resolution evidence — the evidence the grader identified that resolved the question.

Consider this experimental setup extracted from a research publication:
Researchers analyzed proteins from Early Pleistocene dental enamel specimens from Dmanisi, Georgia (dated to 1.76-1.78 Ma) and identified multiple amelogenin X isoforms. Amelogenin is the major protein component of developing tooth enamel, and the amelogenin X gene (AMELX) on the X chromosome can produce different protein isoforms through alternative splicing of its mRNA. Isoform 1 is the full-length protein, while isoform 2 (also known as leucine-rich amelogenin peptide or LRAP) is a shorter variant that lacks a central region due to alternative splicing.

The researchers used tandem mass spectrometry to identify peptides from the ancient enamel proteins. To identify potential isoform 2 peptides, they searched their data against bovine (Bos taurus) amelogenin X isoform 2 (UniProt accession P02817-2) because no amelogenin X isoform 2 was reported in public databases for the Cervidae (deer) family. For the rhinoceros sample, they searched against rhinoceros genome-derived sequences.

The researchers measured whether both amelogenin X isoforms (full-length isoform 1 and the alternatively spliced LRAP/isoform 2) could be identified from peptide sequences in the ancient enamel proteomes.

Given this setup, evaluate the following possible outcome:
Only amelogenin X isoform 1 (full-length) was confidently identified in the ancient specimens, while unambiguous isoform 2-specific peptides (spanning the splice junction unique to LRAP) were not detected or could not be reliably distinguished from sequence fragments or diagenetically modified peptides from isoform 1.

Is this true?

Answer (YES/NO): NO